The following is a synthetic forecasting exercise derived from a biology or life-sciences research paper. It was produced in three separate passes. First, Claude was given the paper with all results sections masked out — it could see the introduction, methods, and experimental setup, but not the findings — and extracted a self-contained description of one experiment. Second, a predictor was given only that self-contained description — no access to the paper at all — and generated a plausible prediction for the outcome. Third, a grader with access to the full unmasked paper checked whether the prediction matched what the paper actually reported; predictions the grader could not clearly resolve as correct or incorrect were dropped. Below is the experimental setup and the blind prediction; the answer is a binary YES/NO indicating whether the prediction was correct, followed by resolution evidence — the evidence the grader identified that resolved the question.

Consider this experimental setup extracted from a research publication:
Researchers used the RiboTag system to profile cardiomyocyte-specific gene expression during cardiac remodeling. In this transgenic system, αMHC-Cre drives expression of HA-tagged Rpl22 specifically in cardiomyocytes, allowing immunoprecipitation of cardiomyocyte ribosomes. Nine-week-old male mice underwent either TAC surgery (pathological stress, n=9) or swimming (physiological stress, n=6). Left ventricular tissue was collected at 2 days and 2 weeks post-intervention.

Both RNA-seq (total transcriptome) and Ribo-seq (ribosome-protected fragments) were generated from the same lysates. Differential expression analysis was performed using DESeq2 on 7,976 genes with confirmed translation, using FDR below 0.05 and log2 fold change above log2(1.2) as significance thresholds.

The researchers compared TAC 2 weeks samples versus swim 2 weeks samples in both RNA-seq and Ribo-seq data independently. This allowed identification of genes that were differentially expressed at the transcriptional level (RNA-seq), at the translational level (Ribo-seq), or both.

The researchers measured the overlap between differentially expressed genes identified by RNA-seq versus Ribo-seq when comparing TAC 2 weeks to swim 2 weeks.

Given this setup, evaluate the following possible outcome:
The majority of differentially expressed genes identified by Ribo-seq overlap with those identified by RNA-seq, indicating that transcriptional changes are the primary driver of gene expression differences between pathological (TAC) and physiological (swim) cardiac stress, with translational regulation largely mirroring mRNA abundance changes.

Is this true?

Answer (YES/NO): NO